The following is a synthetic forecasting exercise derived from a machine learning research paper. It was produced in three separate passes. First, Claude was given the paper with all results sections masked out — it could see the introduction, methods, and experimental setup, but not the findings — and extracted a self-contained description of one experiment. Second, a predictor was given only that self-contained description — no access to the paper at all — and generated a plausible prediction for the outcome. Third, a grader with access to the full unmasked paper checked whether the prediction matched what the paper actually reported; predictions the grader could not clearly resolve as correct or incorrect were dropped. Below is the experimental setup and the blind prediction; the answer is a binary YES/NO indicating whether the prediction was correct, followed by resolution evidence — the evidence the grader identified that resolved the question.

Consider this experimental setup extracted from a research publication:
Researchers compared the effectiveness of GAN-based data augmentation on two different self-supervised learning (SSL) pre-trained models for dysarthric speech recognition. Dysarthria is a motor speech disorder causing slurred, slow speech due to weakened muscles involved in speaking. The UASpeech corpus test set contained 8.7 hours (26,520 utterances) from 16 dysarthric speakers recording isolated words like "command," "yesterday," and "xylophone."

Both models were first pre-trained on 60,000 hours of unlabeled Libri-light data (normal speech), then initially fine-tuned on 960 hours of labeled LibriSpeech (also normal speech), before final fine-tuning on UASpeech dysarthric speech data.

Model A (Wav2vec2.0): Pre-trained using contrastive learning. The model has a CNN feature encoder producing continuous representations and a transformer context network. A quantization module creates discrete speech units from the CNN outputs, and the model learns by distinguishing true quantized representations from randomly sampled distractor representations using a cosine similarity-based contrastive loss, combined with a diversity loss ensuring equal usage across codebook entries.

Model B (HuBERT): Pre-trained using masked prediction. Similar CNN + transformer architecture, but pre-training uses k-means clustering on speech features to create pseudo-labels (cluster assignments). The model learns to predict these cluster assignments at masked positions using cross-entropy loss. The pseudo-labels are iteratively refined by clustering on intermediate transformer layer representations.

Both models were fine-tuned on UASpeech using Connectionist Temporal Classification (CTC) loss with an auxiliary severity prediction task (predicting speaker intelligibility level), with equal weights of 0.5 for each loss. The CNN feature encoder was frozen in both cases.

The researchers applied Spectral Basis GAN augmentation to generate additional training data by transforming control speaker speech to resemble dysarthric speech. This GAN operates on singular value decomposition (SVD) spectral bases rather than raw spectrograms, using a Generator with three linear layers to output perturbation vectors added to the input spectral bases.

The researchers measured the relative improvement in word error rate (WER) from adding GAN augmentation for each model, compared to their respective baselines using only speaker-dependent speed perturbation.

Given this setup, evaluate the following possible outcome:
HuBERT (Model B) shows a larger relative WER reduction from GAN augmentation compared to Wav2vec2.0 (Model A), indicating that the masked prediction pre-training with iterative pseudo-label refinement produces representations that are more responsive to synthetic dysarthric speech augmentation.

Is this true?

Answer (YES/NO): NO